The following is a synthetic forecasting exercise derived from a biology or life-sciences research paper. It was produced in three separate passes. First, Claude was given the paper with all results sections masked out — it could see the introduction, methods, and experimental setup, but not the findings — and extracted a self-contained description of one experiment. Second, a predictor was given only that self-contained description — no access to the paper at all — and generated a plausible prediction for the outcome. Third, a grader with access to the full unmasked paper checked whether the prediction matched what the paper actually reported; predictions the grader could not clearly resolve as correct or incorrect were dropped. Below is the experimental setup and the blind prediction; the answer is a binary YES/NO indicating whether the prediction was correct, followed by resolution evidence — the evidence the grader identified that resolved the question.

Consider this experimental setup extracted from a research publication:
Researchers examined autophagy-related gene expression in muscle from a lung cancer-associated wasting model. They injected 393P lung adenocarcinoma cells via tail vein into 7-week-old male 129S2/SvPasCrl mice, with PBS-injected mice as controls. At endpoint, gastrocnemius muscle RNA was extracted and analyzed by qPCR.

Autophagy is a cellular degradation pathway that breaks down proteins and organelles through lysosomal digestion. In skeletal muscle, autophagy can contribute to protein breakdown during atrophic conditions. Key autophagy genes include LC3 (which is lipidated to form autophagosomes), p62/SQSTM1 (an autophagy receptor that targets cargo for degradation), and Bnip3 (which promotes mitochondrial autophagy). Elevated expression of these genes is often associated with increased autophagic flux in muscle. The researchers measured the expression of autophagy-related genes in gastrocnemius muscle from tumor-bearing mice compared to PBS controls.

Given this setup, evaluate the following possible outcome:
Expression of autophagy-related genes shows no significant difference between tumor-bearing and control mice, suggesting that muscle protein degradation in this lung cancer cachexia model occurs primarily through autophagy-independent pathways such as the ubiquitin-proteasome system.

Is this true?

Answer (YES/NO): YES